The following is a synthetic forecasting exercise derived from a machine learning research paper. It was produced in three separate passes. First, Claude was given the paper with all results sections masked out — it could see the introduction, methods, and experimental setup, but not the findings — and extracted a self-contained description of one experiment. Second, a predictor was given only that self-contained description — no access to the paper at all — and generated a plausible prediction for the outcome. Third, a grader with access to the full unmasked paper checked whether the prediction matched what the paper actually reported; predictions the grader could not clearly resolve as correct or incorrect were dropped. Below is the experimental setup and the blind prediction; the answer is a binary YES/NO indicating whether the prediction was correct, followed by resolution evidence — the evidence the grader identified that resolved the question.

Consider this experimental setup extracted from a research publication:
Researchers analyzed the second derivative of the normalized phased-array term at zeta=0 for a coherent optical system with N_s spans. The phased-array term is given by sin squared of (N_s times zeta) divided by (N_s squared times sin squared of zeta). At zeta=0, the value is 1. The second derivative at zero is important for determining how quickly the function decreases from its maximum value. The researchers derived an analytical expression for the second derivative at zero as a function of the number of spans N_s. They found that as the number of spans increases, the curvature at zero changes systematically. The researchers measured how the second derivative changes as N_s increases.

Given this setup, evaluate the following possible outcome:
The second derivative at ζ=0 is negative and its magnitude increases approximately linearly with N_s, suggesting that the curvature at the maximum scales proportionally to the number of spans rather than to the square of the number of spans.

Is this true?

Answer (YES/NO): NO